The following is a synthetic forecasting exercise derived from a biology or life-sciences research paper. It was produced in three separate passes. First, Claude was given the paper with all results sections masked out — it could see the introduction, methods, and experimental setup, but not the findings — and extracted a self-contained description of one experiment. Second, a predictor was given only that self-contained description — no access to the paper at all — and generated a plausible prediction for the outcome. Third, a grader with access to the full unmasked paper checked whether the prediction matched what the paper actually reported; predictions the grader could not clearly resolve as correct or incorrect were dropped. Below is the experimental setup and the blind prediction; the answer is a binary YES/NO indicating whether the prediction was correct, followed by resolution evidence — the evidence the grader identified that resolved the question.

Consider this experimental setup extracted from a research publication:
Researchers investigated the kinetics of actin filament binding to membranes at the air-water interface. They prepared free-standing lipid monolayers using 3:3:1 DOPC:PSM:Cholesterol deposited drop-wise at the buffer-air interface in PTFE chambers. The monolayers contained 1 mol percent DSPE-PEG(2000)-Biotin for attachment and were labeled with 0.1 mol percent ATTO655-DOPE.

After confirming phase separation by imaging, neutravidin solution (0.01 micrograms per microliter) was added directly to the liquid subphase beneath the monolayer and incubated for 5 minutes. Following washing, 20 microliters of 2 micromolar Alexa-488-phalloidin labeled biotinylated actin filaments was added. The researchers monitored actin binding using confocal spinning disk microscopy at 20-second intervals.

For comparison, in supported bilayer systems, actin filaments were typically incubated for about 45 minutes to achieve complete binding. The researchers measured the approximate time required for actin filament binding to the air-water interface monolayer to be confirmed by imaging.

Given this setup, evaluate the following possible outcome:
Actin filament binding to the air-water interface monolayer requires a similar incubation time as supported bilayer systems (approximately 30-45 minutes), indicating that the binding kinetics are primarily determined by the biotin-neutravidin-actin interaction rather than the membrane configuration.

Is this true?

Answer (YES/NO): NO